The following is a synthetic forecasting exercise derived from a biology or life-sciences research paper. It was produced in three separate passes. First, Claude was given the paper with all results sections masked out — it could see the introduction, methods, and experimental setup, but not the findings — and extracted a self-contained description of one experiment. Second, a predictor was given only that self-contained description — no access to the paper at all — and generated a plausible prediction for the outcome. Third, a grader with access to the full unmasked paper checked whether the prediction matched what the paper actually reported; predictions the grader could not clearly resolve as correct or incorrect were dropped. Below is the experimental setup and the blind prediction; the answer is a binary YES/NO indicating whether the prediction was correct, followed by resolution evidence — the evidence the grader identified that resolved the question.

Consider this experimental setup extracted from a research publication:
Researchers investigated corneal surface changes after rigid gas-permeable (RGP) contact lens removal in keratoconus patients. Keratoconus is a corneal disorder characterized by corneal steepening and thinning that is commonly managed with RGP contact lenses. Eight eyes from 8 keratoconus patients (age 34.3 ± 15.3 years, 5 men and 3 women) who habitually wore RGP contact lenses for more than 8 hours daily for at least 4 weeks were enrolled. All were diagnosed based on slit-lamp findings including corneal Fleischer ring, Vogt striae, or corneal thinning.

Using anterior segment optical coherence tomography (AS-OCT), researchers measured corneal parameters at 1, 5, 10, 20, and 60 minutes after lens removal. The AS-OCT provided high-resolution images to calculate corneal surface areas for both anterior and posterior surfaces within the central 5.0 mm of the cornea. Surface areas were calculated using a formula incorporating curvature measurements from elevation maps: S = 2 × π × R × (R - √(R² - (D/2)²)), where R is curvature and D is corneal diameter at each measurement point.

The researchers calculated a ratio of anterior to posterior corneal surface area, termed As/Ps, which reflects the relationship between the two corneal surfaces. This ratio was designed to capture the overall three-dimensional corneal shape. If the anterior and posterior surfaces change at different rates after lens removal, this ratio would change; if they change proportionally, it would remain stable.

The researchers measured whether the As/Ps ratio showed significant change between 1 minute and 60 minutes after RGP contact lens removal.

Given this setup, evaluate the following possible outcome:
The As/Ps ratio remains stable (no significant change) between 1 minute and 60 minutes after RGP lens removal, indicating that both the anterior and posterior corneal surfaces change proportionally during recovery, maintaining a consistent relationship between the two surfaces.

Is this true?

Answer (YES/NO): YES